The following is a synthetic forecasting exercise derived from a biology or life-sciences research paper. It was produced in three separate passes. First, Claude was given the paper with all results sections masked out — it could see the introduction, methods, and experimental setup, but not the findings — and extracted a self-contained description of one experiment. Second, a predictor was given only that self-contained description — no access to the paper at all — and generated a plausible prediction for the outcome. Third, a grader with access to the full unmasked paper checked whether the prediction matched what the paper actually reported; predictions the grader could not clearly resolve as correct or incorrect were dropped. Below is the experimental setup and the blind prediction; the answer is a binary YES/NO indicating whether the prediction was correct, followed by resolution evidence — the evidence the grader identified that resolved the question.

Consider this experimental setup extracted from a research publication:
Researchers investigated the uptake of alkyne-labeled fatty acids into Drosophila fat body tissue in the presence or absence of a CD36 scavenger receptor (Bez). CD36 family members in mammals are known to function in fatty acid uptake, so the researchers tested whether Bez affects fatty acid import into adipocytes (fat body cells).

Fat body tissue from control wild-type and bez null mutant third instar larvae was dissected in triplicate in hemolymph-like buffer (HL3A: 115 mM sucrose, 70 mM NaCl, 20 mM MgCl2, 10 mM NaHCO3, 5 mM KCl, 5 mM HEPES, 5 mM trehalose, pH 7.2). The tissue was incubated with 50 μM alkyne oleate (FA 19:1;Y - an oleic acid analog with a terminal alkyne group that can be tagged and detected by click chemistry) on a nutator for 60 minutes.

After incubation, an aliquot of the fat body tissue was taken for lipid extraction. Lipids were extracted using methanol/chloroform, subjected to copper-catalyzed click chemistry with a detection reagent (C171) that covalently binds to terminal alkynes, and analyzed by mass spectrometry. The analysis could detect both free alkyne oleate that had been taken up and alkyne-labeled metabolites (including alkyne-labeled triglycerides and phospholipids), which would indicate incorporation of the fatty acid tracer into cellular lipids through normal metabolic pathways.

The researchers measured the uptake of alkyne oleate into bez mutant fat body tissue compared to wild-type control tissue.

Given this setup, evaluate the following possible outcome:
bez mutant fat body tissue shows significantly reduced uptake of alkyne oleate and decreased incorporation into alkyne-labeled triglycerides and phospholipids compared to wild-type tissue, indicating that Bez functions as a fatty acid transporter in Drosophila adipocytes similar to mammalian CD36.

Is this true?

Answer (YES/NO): NO